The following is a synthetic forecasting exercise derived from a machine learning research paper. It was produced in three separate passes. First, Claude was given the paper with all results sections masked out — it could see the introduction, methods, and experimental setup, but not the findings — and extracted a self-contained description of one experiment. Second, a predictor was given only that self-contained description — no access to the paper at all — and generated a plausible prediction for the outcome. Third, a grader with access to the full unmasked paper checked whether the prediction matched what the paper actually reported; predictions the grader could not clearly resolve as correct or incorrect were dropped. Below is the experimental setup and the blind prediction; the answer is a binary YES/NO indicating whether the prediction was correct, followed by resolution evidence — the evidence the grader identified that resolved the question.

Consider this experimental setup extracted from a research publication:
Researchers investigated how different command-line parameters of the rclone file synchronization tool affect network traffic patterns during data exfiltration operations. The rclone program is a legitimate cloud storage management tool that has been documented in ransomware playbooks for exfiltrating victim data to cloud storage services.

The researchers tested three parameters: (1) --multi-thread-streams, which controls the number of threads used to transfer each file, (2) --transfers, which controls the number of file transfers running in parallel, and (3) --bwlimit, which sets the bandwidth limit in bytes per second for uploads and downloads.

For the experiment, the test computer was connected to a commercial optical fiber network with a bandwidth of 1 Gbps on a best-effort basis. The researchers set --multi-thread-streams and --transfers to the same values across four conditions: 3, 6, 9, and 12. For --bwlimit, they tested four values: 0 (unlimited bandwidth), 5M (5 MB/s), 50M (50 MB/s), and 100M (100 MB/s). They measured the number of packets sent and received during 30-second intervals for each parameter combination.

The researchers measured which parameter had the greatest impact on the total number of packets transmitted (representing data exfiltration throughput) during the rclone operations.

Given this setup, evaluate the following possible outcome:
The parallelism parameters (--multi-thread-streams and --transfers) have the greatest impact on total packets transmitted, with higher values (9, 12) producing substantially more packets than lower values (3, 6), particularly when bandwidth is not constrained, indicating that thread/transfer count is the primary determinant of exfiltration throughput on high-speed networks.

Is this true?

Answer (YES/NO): NO